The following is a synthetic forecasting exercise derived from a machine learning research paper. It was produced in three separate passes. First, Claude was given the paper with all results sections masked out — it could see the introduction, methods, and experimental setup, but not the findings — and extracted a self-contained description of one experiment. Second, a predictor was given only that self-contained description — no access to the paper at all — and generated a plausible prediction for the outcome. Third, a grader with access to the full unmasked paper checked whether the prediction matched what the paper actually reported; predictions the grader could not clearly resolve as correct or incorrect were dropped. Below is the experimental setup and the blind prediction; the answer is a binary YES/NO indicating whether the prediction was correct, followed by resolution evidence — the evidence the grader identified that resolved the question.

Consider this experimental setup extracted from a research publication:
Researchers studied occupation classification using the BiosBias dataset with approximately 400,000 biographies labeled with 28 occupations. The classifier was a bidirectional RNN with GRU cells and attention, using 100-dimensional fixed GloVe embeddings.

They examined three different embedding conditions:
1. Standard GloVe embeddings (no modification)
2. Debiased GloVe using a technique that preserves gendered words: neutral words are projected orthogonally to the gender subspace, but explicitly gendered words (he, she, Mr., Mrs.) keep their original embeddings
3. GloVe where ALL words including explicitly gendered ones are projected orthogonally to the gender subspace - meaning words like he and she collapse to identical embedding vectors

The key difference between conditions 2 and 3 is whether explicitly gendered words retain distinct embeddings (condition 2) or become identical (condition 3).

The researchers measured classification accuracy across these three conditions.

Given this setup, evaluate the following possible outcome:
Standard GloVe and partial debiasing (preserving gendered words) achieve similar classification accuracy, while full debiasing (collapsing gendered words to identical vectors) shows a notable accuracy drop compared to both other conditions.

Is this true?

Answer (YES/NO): NO